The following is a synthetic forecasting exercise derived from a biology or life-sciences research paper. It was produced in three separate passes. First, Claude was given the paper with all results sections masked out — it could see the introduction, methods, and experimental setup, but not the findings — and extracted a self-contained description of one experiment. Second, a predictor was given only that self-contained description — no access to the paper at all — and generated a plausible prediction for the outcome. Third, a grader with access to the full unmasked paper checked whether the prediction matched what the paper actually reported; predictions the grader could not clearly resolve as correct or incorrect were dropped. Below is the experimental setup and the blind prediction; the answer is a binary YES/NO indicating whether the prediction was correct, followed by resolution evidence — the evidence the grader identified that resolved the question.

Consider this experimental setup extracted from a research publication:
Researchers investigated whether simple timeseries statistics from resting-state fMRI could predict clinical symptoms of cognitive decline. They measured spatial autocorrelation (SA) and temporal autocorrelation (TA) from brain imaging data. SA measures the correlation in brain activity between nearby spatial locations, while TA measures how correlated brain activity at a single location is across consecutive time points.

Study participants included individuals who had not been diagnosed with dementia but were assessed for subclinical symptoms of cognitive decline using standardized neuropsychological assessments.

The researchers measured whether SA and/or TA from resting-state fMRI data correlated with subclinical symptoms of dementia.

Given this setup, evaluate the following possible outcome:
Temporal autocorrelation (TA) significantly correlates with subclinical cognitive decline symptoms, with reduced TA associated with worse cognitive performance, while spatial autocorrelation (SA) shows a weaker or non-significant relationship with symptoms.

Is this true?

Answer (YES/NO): NO